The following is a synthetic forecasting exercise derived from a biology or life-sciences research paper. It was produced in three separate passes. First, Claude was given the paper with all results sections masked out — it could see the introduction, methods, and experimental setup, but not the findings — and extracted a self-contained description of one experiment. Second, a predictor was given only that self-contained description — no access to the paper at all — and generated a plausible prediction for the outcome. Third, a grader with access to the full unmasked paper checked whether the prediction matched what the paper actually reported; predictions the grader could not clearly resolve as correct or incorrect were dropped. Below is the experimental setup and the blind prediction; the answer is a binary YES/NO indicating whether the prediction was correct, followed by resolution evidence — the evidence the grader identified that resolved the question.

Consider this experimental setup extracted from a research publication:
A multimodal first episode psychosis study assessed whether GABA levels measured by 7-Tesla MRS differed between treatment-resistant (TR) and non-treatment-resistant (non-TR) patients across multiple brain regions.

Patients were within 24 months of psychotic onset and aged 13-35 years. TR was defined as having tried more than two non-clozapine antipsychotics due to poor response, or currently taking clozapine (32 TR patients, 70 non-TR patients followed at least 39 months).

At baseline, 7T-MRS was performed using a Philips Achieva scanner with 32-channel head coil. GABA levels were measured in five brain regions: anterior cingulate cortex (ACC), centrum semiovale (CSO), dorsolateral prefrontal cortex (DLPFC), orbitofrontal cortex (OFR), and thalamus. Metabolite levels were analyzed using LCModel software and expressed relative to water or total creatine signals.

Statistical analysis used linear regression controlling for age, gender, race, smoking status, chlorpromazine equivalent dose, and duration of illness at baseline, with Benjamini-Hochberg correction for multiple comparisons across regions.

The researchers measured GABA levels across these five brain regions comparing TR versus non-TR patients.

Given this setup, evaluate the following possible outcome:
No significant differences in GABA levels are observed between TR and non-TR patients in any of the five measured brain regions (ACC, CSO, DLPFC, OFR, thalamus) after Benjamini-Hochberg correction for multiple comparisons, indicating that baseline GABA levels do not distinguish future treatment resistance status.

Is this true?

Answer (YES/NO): YES